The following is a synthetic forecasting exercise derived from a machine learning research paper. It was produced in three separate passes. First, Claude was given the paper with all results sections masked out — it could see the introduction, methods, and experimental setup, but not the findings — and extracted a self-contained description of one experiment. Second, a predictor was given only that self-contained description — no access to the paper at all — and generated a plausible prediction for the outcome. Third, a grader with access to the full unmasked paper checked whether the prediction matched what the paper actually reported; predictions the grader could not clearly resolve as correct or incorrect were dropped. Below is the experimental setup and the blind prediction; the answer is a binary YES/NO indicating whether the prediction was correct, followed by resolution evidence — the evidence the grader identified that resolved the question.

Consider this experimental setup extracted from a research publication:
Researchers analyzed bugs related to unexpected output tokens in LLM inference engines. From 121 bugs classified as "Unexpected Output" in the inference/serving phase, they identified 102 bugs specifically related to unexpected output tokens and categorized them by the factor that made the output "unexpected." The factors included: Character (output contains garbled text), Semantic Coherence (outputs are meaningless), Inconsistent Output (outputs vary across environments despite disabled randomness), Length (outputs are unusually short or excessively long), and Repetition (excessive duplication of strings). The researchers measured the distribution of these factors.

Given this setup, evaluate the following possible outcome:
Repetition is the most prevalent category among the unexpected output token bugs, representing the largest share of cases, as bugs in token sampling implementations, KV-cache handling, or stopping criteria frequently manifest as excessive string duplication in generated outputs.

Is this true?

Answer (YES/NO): NO